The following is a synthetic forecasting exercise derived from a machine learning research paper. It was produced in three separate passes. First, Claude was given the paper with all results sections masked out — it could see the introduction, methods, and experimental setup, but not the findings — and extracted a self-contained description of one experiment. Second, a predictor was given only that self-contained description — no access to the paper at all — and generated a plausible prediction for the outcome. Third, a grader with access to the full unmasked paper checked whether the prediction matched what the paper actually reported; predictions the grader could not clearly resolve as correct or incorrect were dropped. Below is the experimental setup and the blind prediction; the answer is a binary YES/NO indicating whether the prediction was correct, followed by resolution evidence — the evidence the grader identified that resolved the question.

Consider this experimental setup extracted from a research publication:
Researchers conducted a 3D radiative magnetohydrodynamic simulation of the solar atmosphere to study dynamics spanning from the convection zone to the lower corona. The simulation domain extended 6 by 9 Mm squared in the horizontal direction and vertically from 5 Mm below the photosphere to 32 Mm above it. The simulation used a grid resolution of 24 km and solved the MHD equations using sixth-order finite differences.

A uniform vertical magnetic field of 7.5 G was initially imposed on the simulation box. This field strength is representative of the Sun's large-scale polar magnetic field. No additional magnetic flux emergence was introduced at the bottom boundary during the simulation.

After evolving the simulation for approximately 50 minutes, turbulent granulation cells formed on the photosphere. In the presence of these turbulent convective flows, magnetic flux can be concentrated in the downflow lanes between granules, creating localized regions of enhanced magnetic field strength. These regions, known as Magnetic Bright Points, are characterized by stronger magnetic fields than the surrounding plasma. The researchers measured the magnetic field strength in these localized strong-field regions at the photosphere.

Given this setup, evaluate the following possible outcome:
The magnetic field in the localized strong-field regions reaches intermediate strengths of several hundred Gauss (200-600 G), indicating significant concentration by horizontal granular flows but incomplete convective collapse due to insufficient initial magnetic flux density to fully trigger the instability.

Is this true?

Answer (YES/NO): YES